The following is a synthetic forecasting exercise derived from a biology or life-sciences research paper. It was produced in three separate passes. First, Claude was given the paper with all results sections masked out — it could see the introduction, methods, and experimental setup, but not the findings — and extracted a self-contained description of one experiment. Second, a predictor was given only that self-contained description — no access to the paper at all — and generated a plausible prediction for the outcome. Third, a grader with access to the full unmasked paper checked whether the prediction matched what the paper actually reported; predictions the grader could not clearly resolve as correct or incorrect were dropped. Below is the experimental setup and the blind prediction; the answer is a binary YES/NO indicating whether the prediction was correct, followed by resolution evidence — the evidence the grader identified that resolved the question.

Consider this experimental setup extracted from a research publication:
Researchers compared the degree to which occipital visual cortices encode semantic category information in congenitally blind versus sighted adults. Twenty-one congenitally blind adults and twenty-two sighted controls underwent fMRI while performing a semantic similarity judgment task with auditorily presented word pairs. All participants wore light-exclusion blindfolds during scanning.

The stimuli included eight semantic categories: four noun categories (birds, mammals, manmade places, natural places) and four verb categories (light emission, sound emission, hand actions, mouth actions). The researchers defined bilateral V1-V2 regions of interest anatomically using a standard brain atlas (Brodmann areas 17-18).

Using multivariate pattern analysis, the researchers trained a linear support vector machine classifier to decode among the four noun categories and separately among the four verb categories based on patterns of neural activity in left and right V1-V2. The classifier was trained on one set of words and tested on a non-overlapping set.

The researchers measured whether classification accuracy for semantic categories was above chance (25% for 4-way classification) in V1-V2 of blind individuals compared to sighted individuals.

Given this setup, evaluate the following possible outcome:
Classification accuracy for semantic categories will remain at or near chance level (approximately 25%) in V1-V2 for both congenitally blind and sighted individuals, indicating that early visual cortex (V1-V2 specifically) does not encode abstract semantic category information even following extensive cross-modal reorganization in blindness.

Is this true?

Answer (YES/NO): NO